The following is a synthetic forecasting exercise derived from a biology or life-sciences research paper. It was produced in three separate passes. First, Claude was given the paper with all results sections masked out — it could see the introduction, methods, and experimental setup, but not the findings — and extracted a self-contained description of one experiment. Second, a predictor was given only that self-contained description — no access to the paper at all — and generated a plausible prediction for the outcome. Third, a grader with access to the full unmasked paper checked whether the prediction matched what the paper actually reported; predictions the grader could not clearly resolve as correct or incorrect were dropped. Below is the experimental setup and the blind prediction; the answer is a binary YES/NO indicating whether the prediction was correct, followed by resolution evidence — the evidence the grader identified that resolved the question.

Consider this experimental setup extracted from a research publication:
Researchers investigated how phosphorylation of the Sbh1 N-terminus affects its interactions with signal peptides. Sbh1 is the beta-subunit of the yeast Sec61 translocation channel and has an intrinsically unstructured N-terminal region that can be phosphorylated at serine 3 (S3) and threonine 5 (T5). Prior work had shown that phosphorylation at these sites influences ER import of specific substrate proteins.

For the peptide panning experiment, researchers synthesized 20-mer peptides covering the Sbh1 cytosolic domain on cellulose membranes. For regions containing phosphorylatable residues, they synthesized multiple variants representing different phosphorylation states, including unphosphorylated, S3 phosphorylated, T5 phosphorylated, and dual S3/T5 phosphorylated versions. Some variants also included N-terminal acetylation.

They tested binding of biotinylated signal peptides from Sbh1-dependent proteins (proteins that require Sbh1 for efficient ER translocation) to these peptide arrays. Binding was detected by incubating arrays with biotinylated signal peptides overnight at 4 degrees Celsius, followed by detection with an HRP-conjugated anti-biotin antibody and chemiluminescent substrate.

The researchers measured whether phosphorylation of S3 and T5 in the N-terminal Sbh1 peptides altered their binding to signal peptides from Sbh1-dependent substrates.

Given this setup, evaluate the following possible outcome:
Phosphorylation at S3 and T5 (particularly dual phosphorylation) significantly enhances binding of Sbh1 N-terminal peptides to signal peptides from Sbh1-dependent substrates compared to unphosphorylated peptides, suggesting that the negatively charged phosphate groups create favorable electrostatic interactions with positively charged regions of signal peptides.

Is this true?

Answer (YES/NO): NO